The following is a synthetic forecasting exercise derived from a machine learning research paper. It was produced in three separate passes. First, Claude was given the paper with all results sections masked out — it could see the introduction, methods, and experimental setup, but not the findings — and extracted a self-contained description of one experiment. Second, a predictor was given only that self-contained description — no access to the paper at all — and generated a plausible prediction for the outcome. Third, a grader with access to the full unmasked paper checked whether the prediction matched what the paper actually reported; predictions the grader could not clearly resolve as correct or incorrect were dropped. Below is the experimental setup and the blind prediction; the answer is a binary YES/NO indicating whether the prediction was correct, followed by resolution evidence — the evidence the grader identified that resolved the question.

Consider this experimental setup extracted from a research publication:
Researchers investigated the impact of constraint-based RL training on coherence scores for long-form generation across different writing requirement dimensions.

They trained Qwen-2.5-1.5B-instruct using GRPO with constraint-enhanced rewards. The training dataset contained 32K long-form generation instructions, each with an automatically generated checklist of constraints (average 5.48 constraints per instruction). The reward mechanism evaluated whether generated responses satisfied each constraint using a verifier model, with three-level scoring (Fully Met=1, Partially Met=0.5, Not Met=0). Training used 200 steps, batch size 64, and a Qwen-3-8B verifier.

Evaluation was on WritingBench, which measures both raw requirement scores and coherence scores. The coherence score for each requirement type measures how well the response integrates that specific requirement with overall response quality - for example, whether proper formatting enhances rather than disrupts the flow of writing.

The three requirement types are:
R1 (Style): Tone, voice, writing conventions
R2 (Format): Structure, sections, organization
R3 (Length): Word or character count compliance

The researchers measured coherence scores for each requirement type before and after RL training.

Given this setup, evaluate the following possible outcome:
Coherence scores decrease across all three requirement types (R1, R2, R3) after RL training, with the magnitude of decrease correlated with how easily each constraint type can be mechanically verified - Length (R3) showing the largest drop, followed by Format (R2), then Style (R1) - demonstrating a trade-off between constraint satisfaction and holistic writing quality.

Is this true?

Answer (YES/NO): NO